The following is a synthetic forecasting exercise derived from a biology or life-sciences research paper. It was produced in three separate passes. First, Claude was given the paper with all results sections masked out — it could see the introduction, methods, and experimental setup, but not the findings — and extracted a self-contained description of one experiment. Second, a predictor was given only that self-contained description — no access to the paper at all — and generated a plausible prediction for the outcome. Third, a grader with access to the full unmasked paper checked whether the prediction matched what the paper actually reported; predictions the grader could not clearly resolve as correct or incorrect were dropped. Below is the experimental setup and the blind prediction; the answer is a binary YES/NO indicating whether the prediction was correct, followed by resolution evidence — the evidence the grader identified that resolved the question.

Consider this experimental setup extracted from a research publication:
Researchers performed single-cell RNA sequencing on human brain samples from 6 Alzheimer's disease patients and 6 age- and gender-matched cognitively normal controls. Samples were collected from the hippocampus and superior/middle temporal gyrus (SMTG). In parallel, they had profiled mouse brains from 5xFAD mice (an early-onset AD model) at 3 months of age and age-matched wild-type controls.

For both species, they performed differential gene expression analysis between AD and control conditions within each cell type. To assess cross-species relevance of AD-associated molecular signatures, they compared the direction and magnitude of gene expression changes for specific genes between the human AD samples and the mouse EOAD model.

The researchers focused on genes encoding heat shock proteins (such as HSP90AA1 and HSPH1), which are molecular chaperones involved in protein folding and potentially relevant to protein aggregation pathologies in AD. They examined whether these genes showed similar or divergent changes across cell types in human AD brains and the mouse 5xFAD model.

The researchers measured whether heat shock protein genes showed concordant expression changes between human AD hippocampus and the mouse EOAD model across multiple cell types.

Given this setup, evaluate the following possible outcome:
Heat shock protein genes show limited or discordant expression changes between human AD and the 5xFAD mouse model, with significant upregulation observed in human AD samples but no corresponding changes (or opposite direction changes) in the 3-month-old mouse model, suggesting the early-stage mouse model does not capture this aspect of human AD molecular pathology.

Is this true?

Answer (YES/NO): NO